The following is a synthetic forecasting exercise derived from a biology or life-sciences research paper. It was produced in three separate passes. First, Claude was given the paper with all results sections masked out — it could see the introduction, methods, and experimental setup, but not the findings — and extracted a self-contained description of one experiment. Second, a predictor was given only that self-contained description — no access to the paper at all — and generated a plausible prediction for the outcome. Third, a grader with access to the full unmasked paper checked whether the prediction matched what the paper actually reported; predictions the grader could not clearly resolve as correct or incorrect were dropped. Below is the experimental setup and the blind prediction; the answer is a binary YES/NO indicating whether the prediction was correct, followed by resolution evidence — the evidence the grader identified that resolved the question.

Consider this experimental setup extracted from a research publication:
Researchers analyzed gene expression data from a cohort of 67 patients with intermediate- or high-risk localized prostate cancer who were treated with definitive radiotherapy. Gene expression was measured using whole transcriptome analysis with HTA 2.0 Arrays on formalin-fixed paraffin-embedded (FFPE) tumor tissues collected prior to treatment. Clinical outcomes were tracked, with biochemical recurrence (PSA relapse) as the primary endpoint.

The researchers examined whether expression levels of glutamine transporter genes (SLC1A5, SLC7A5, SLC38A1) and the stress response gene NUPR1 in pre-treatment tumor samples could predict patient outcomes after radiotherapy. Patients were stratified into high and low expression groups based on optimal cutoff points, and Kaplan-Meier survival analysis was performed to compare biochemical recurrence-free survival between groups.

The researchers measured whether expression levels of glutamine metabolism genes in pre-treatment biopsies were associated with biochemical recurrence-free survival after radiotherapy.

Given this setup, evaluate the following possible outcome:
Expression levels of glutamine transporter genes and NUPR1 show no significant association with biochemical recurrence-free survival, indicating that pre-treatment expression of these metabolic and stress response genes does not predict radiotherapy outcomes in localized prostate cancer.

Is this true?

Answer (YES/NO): NO